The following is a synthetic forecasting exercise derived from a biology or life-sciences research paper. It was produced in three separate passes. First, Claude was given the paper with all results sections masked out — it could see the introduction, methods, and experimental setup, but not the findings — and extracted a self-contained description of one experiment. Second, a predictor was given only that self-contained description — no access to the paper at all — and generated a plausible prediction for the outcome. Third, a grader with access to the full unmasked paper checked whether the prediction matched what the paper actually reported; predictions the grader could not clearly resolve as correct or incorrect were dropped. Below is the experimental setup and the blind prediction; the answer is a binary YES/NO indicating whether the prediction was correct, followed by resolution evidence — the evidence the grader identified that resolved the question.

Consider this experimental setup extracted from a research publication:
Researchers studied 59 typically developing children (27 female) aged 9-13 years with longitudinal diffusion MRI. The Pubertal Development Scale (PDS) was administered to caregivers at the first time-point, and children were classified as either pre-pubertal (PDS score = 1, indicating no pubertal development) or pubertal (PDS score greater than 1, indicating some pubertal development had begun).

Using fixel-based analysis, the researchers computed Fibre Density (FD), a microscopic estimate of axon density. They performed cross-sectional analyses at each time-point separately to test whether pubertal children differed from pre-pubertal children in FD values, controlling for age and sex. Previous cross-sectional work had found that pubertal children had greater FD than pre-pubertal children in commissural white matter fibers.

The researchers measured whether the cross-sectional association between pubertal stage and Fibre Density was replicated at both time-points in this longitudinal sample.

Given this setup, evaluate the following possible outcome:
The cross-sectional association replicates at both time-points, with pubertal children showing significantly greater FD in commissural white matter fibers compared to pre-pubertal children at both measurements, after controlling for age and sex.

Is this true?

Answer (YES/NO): NO